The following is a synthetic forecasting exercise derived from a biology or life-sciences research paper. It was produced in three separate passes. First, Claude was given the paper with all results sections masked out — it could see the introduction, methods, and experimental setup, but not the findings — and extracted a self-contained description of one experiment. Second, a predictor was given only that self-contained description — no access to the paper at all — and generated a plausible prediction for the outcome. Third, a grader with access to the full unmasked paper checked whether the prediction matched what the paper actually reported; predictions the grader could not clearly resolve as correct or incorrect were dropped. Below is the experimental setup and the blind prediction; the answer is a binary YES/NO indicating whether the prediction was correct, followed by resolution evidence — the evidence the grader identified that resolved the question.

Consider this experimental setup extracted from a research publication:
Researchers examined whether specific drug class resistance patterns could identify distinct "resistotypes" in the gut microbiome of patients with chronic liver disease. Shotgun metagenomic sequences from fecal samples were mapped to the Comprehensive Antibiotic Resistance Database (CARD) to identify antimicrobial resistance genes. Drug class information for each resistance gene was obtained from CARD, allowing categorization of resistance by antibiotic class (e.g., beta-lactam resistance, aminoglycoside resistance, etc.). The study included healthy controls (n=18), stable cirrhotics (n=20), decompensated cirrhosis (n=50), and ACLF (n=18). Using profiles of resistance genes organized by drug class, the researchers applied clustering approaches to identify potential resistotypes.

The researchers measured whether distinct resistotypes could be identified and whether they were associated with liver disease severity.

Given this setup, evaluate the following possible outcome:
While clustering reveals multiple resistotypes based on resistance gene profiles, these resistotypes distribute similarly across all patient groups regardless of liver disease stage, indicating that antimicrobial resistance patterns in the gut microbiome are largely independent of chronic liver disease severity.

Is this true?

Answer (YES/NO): NO